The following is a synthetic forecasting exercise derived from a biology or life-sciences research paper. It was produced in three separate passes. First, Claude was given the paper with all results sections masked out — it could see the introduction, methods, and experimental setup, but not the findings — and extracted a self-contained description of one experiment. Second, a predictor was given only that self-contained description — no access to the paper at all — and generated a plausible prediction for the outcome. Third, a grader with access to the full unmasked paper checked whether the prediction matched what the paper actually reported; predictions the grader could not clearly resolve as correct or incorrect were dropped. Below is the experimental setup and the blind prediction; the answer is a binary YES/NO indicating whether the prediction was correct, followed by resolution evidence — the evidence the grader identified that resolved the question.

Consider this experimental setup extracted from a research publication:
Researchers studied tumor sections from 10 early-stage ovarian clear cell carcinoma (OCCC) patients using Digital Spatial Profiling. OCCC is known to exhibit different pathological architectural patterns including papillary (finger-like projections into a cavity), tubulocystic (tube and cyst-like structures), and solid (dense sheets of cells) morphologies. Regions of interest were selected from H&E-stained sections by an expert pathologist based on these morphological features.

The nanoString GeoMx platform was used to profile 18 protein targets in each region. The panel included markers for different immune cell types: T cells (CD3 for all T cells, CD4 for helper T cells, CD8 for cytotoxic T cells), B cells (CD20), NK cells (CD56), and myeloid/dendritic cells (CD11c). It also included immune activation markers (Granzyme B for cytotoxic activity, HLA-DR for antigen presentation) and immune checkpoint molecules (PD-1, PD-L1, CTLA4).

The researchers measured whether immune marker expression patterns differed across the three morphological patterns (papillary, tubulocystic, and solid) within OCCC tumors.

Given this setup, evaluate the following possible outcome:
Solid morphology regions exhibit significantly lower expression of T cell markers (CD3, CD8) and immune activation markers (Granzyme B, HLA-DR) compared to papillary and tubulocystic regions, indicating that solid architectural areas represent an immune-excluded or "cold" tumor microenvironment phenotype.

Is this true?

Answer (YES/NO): NO